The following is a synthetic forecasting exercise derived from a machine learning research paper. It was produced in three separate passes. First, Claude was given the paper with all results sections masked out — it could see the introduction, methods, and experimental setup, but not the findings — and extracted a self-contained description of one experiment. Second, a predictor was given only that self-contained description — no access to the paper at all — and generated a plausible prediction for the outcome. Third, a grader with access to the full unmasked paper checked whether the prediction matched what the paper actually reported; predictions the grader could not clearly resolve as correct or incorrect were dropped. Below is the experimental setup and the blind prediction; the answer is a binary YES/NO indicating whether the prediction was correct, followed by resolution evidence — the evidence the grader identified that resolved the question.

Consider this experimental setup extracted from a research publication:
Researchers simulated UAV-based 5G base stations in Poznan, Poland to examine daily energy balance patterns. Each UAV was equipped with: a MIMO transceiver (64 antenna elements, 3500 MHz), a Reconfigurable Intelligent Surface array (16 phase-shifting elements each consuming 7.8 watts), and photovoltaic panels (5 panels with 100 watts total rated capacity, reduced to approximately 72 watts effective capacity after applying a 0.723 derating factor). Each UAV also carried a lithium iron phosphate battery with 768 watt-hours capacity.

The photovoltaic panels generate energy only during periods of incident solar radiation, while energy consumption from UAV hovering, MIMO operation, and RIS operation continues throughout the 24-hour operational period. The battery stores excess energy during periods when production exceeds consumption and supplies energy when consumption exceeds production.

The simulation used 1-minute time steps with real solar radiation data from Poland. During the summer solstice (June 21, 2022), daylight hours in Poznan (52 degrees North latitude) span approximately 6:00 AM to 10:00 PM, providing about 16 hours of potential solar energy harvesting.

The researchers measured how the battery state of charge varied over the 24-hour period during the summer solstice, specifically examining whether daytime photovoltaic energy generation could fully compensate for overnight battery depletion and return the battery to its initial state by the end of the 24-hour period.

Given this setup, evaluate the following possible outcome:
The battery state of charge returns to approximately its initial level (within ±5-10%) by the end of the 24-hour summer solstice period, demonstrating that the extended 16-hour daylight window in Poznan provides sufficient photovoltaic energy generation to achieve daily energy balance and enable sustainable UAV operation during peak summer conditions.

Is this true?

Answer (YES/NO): NO